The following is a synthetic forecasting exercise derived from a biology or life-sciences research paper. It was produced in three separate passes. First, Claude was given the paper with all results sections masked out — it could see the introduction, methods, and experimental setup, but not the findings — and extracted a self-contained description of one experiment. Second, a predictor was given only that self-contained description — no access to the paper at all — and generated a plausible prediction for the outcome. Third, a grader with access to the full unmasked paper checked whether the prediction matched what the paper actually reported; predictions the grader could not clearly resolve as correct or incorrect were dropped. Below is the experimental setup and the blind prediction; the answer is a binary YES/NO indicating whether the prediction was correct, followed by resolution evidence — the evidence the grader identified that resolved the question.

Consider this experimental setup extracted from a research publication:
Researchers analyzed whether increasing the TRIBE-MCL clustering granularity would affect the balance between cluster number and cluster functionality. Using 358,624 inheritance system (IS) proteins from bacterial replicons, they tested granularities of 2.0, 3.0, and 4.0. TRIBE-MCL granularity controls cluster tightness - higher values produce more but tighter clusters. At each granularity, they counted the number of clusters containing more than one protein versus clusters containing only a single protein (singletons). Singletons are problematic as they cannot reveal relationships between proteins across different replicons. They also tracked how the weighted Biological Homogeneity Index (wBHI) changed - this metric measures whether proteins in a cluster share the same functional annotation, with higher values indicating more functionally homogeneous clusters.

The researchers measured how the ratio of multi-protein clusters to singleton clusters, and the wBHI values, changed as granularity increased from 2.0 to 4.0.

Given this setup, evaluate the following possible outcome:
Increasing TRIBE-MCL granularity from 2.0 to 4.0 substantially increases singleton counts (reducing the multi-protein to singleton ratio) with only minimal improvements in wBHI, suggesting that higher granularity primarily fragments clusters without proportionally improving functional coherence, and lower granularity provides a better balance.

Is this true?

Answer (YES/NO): NO